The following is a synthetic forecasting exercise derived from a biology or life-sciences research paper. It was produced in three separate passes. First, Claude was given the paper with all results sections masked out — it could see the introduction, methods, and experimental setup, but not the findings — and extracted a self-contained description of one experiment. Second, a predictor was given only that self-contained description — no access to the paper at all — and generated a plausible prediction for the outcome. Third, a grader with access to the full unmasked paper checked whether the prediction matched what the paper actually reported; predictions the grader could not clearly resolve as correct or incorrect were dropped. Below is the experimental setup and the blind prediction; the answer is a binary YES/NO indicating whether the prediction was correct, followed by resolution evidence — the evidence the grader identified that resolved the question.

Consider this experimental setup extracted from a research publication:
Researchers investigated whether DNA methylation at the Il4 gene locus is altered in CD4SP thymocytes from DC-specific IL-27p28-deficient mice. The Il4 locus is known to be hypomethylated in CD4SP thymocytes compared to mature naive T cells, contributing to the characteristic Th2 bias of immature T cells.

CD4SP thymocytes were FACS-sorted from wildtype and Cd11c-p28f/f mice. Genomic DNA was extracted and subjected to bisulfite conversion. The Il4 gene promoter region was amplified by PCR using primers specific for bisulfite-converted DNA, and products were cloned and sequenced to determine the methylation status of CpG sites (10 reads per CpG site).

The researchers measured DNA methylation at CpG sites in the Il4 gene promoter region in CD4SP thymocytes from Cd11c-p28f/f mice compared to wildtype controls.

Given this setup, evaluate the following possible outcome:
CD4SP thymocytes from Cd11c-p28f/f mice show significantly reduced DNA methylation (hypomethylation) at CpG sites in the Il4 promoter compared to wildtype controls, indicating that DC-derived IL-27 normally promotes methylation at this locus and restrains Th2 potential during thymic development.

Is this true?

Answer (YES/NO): NO